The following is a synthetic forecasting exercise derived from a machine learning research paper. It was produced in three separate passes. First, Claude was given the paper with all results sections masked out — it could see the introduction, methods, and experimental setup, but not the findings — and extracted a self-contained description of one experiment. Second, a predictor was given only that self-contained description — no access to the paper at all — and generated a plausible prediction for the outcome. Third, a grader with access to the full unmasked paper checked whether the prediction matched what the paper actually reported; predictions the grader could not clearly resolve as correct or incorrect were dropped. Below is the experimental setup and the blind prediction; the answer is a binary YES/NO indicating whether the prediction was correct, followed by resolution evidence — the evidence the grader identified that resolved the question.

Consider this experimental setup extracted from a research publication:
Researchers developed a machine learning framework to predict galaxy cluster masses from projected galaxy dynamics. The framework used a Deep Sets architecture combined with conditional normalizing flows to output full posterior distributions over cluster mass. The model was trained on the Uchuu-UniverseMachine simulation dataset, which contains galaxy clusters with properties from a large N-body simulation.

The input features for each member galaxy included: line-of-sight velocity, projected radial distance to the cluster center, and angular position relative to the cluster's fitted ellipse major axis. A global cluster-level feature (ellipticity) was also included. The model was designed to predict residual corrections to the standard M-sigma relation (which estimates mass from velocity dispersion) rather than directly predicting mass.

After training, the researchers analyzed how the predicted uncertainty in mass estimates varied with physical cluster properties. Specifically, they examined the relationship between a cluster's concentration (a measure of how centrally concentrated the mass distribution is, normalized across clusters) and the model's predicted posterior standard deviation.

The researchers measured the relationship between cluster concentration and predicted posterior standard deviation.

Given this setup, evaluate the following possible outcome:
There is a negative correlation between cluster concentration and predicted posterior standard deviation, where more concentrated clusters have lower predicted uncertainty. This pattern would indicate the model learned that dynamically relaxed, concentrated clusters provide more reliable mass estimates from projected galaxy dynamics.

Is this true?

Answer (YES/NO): NO